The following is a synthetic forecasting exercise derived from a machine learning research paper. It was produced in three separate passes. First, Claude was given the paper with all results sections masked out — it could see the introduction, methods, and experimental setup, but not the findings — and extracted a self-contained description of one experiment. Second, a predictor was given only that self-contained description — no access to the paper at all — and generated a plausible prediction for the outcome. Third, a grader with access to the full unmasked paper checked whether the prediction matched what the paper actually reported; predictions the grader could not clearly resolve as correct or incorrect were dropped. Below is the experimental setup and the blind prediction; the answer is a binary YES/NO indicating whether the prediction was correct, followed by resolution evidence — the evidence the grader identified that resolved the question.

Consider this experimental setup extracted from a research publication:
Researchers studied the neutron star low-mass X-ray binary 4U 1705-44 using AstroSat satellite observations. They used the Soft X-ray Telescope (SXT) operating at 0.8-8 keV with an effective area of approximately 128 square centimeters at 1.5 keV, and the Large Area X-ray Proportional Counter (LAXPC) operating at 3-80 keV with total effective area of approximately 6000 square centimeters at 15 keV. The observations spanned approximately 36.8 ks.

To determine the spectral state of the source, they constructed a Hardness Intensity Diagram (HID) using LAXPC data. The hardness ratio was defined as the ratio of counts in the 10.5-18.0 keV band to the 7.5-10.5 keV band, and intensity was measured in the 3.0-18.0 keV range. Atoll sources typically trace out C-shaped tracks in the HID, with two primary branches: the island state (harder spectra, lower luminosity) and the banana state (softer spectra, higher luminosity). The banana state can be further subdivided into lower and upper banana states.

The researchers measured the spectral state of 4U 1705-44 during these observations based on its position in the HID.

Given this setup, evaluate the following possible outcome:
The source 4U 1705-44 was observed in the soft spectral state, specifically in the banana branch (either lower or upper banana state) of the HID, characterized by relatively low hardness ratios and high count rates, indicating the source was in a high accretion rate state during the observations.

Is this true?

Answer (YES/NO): YES